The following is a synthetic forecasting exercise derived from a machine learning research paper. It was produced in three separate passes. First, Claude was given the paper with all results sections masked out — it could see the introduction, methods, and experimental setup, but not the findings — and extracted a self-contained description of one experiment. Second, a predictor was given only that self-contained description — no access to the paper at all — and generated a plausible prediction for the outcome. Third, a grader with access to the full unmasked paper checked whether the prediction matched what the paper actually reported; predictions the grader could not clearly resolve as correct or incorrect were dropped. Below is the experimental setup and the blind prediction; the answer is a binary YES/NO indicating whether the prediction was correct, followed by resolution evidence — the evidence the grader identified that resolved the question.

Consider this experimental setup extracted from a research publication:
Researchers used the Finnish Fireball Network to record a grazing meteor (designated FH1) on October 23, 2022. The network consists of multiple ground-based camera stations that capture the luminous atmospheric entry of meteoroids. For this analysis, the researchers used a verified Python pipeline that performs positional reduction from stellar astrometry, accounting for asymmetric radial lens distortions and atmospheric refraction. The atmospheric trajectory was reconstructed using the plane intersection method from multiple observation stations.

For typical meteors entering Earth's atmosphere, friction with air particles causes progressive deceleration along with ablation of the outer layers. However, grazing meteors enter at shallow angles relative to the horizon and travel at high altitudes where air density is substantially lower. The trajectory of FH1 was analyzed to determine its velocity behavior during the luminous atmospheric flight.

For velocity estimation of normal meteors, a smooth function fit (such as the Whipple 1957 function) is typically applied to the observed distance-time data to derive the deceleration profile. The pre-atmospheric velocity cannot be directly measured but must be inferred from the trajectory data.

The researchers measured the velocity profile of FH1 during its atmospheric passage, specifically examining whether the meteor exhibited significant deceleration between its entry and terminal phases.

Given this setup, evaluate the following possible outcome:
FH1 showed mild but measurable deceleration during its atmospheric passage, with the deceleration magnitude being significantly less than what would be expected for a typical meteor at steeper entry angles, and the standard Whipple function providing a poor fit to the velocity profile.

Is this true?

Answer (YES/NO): NO